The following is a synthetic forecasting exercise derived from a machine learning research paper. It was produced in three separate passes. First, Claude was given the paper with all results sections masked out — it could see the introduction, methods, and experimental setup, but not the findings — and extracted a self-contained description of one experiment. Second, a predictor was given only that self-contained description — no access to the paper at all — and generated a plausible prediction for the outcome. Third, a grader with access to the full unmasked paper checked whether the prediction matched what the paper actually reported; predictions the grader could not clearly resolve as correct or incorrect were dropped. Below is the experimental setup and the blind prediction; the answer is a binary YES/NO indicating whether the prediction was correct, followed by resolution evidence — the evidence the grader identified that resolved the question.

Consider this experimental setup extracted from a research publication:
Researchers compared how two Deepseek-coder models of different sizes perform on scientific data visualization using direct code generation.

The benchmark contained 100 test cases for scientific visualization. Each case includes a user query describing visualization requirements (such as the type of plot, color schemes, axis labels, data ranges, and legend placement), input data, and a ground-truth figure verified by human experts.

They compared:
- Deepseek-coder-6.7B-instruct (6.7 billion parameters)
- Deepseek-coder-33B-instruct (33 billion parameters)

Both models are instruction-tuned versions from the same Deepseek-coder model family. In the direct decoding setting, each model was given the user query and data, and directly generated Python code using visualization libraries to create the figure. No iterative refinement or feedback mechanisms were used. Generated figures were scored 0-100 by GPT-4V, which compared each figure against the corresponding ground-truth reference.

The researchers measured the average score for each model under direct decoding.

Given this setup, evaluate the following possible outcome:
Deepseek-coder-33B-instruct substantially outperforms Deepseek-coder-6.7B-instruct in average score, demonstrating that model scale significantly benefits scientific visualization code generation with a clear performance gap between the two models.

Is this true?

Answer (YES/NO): NO